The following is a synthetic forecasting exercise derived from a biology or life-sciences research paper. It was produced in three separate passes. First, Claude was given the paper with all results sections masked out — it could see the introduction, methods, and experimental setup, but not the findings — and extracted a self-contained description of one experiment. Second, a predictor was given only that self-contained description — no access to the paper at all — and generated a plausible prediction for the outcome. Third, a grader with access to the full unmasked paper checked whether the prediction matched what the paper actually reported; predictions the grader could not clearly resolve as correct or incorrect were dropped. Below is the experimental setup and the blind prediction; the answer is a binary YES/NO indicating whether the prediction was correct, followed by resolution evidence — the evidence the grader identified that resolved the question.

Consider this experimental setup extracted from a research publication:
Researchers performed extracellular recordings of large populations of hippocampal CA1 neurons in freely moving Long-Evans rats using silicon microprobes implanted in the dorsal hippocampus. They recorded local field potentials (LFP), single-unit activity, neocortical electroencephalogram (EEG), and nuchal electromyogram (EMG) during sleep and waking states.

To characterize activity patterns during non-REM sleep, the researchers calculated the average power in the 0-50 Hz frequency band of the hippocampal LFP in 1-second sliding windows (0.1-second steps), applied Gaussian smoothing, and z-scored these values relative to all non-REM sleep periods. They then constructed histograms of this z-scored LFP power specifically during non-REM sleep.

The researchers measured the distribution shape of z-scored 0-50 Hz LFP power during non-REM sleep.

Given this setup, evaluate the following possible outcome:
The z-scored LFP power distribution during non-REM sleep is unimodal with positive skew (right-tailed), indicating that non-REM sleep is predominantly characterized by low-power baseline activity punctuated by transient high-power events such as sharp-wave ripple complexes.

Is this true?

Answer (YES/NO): NO